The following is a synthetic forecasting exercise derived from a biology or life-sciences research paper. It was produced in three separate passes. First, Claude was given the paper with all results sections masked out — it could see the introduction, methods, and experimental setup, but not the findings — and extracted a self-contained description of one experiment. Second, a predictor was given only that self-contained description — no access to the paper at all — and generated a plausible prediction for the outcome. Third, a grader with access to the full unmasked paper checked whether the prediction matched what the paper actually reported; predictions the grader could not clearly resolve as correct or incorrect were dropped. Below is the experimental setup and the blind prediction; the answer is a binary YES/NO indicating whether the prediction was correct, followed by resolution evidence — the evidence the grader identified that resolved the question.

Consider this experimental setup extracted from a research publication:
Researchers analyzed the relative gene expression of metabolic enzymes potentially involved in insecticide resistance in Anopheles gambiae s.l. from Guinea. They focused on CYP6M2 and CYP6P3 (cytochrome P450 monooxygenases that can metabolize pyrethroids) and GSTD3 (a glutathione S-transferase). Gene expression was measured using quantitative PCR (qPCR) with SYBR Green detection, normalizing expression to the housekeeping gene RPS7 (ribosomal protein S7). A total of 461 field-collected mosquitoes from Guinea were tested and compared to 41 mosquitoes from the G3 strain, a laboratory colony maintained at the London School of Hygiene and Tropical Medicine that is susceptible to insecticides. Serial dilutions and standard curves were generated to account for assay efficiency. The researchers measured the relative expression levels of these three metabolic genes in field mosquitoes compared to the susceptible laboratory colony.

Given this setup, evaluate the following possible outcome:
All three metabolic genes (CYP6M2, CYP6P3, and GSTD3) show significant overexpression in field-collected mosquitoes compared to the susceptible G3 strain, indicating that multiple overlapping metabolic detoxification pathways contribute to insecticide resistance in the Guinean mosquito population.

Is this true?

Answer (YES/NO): YES